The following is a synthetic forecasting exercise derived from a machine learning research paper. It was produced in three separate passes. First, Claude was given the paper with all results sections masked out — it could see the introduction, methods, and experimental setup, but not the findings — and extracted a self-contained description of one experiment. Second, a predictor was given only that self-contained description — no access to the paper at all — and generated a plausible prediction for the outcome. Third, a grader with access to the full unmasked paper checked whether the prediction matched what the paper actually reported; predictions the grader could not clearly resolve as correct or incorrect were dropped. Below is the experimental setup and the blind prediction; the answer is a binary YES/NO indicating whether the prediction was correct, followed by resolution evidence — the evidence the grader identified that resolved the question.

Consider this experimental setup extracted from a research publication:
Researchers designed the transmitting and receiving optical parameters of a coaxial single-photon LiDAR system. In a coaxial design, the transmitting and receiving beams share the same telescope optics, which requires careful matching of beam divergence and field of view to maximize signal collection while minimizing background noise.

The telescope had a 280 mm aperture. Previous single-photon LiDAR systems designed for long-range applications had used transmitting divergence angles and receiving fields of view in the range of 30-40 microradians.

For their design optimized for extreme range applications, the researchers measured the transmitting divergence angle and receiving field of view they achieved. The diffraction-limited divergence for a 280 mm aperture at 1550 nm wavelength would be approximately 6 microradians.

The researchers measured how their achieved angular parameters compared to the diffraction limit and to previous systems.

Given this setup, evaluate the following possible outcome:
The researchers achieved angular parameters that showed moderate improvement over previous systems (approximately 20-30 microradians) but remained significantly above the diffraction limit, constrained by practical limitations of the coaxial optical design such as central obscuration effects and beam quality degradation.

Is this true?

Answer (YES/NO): NO